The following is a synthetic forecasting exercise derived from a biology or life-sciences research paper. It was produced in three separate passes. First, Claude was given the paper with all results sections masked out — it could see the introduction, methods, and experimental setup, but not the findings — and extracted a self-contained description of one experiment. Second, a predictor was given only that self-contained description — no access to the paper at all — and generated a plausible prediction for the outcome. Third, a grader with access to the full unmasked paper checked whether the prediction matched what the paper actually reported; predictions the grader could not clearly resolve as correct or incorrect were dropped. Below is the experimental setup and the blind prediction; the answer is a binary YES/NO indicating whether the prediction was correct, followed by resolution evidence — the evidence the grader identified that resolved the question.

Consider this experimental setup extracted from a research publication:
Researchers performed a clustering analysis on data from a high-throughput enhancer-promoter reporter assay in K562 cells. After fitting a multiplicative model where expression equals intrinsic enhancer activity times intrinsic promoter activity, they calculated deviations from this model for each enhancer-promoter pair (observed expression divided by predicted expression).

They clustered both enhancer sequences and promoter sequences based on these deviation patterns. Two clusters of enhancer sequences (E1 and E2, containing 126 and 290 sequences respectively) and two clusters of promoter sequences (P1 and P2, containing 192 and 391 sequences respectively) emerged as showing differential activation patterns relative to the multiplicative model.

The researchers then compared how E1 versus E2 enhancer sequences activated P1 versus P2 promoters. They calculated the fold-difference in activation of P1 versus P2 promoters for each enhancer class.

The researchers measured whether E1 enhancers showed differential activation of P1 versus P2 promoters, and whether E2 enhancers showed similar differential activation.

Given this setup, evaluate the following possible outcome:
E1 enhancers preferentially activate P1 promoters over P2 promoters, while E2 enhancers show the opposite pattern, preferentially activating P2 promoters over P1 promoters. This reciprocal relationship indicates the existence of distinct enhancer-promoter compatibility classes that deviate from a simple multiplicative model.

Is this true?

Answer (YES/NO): NO